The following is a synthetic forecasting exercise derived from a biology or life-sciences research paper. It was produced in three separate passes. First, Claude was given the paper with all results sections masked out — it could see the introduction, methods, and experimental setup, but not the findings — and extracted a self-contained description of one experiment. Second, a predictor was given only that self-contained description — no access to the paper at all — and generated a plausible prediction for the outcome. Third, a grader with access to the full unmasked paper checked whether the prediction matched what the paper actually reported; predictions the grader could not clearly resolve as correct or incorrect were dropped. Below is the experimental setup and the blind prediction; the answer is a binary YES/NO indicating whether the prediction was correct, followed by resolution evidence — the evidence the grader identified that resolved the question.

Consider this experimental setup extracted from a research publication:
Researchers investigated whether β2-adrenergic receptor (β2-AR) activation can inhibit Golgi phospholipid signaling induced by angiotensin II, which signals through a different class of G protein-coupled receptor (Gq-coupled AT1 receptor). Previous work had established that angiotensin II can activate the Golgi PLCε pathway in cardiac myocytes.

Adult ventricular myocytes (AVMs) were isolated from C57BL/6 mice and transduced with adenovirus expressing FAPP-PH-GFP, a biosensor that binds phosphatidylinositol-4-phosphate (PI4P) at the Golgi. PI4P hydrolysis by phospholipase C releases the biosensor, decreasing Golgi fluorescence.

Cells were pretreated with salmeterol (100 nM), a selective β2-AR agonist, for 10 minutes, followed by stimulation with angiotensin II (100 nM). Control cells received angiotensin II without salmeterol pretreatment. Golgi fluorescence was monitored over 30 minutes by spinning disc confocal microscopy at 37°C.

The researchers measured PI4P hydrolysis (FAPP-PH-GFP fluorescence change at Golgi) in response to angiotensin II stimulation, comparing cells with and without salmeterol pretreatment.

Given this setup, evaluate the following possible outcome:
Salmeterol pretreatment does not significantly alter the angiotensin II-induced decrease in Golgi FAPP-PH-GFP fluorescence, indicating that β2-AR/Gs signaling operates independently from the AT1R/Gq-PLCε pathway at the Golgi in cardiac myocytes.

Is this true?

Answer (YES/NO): NO